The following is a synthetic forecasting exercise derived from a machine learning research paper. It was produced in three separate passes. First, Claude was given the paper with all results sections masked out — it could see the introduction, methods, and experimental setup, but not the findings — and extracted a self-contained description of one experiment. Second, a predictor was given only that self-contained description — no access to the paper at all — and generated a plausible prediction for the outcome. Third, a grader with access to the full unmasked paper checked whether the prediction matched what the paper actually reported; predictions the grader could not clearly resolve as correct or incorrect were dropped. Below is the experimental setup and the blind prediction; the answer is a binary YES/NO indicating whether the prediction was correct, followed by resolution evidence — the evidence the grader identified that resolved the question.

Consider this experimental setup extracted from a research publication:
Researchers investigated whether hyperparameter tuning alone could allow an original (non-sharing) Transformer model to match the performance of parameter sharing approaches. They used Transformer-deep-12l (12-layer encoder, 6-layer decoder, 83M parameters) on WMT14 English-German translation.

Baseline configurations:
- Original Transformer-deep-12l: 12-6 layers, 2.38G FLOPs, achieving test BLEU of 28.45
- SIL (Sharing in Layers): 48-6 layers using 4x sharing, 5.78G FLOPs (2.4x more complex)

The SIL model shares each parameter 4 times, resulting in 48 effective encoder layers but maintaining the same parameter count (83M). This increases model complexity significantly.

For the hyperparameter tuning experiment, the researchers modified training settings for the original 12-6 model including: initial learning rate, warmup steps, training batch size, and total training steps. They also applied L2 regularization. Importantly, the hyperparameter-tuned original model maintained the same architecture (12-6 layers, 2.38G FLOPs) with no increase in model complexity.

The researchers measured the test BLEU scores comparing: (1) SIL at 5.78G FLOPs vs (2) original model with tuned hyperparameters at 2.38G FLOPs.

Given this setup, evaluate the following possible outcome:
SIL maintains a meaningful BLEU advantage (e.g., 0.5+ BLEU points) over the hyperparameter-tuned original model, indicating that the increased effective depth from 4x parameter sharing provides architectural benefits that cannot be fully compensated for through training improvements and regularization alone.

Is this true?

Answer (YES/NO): NO